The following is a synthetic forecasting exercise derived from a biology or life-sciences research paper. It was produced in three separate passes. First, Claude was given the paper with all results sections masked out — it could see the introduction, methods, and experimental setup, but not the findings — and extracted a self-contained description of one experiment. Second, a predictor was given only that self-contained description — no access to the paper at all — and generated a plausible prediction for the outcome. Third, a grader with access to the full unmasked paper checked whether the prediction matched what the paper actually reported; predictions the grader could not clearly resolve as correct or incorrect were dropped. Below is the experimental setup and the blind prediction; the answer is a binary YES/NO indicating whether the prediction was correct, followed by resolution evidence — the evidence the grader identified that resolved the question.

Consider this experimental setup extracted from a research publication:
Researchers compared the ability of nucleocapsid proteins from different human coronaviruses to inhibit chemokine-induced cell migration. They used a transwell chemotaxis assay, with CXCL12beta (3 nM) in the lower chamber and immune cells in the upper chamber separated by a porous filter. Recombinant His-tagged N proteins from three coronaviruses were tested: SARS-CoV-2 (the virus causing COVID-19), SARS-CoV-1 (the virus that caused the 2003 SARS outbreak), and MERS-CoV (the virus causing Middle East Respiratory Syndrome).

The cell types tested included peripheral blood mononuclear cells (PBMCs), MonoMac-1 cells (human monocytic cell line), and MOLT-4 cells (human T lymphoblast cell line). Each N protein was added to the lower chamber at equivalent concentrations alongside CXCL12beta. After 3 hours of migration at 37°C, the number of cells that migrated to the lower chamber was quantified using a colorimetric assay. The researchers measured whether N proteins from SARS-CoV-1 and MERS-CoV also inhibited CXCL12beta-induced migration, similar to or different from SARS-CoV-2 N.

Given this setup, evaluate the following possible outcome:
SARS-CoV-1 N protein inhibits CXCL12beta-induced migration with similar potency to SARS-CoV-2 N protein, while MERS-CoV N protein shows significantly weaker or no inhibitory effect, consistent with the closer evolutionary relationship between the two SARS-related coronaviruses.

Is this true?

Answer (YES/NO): NO